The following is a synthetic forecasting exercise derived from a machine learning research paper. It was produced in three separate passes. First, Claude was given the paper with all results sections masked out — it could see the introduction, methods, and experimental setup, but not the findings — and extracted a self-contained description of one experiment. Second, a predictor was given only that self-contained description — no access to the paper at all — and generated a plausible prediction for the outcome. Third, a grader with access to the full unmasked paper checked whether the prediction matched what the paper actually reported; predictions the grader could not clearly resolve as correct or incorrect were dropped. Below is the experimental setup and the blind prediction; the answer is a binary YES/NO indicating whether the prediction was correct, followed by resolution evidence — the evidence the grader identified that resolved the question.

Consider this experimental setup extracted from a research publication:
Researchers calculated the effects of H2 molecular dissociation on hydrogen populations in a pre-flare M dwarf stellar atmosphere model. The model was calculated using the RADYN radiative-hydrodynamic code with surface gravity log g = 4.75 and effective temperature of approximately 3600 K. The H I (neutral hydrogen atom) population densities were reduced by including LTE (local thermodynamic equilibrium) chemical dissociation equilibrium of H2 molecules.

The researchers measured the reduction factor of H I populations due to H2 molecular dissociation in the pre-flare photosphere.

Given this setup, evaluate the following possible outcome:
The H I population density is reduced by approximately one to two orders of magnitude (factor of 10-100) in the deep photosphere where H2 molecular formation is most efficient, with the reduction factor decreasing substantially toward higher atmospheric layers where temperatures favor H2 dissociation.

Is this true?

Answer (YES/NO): NO